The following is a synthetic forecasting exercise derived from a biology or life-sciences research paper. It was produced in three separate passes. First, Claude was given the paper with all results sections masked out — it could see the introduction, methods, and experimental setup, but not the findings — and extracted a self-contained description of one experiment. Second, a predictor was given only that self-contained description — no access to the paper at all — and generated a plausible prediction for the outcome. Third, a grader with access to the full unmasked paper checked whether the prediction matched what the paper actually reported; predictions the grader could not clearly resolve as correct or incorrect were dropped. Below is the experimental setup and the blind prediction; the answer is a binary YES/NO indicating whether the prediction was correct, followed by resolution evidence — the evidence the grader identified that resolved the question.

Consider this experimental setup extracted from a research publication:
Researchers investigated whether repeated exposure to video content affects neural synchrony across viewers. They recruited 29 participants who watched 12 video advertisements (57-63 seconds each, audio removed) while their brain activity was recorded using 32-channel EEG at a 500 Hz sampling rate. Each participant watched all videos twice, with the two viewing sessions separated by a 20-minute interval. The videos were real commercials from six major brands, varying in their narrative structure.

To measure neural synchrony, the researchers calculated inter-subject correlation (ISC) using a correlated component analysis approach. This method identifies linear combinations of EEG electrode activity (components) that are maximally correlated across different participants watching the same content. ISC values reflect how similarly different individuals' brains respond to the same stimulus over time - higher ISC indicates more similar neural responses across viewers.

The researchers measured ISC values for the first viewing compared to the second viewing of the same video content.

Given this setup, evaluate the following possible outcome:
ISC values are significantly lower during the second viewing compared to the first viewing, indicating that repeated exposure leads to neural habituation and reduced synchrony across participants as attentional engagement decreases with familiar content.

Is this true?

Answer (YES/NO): NO